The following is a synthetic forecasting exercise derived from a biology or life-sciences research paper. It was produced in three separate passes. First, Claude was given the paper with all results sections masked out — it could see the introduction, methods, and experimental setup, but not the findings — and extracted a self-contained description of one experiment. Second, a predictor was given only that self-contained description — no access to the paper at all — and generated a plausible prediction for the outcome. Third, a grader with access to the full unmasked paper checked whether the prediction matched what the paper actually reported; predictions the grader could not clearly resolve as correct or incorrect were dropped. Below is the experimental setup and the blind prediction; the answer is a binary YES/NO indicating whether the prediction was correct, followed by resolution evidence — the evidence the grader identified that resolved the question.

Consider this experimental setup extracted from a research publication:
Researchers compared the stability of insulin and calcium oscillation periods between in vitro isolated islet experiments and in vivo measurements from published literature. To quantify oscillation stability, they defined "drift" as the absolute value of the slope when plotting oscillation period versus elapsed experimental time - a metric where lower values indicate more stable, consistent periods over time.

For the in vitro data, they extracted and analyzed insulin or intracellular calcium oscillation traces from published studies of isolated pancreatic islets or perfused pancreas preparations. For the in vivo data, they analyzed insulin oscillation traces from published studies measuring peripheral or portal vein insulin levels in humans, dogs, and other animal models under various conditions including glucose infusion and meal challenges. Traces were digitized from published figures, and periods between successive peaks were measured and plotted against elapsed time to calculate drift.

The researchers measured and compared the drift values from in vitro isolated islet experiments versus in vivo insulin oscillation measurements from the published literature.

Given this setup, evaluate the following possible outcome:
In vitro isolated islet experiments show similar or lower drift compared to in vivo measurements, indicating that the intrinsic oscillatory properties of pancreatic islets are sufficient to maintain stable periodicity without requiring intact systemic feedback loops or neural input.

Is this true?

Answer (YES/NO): NO